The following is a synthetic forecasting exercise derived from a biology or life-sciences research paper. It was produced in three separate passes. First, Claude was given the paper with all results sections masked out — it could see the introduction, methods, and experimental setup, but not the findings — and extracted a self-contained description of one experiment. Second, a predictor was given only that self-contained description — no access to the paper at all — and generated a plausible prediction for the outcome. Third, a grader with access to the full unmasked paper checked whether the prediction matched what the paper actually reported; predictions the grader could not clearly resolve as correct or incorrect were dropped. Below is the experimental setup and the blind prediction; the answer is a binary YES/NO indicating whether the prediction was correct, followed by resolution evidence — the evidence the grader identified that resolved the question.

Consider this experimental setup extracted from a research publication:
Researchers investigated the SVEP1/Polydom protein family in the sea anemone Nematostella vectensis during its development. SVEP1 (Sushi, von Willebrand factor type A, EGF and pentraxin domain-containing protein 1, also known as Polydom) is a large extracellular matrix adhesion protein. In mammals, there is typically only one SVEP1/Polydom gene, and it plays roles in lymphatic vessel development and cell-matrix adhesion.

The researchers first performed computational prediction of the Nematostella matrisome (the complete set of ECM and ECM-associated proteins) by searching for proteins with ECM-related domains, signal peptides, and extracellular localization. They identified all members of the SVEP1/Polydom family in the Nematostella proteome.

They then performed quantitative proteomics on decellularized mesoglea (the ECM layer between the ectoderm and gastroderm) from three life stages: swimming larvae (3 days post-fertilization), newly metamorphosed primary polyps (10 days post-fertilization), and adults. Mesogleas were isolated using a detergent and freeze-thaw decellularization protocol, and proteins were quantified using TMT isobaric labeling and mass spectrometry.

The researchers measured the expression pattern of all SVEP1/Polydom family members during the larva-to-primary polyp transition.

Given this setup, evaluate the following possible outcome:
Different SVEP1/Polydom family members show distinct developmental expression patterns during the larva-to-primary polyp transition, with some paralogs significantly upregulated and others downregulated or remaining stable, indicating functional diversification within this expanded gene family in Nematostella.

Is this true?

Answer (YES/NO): NO